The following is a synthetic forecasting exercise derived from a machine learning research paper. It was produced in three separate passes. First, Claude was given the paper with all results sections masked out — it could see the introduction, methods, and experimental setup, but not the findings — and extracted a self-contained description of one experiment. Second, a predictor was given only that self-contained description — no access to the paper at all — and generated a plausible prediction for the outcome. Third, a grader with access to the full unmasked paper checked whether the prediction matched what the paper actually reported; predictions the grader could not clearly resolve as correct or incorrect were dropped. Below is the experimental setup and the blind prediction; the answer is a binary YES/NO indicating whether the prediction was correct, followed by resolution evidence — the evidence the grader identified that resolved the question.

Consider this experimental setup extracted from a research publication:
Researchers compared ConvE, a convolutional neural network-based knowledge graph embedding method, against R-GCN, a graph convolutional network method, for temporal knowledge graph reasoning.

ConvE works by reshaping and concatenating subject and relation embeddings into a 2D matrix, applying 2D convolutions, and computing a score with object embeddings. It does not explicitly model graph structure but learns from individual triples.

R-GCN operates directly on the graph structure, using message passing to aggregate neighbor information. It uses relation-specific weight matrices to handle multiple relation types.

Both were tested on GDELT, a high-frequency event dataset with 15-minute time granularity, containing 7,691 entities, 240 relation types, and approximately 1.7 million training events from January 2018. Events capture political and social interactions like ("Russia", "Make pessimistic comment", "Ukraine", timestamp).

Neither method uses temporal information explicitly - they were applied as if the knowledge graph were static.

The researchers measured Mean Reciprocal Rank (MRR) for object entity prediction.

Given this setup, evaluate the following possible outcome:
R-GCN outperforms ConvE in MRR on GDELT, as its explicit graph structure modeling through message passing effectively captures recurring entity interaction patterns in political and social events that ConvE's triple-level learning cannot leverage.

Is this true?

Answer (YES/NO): NO